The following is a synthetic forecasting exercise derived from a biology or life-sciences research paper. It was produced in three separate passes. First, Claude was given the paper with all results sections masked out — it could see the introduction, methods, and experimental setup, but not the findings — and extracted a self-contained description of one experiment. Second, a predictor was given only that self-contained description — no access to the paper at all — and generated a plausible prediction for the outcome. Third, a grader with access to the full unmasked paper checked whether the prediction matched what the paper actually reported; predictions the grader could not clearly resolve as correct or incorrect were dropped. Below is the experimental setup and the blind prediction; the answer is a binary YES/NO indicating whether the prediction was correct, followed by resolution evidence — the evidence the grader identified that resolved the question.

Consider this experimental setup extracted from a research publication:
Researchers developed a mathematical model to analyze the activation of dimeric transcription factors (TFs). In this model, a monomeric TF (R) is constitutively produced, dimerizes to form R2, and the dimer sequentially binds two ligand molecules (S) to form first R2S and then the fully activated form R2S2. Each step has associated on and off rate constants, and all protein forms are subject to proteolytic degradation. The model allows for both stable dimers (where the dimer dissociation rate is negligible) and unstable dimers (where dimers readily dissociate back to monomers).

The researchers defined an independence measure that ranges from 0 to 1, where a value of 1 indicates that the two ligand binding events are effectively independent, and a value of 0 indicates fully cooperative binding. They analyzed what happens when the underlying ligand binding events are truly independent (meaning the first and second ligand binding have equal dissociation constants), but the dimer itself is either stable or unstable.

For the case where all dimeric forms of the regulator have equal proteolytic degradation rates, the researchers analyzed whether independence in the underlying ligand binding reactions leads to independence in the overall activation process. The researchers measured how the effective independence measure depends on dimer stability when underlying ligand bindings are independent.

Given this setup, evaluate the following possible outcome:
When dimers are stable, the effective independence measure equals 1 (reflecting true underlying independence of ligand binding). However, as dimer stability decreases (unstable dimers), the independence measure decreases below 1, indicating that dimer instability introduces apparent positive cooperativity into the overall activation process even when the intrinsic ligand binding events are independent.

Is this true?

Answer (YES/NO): YES